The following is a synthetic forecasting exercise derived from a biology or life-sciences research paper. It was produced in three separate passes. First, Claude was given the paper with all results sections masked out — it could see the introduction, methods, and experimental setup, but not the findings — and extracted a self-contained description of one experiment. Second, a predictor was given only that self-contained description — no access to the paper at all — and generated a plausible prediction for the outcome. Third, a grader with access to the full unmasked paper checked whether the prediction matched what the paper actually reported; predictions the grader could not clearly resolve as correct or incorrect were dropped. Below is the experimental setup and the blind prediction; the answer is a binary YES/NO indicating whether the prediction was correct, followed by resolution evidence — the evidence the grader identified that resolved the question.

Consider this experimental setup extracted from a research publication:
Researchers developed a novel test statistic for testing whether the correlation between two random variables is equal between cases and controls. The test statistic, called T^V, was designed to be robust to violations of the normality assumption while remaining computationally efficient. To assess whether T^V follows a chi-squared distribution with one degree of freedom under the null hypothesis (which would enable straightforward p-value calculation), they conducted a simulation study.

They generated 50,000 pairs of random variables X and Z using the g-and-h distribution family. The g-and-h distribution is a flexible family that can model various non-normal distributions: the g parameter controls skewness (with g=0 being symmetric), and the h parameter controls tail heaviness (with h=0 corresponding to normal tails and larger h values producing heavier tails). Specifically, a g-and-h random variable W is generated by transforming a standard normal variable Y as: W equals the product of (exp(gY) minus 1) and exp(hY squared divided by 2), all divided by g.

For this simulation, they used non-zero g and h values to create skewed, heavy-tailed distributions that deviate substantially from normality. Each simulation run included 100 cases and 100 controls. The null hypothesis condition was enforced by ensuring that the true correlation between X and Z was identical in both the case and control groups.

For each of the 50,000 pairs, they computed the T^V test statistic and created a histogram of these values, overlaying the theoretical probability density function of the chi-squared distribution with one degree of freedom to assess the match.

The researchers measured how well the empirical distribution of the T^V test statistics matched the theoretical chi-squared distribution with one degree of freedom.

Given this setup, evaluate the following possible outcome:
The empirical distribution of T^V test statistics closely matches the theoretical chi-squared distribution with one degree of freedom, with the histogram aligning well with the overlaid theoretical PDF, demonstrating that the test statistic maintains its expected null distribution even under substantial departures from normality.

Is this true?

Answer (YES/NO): YES